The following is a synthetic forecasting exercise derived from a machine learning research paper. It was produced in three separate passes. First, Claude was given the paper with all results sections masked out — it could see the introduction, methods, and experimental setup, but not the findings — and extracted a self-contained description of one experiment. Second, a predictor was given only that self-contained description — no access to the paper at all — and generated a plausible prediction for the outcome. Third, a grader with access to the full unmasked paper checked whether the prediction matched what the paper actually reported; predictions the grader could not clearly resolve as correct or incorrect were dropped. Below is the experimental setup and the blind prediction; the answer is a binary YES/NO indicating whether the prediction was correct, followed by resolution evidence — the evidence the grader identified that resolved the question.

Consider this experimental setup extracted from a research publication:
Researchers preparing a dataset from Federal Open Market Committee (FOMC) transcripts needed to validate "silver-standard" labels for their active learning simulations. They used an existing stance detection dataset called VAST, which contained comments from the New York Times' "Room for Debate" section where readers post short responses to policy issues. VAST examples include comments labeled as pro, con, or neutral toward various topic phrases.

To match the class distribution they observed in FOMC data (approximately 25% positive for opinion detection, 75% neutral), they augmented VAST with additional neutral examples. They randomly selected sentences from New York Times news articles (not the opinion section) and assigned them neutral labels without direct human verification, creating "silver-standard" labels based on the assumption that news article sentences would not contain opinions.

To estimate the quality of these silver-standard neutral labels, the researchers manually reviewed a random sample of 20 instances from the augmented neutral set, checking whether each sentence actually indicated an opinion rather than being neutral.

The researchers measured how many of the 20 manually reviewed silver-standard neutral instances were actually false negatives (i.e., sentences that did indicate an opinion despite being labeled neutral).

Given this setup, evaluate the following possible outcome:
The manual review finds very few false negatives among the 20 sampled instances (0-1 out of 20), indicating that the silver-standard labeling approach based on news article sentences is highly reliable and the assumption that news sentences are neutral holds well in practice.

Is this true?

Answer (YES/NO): YES